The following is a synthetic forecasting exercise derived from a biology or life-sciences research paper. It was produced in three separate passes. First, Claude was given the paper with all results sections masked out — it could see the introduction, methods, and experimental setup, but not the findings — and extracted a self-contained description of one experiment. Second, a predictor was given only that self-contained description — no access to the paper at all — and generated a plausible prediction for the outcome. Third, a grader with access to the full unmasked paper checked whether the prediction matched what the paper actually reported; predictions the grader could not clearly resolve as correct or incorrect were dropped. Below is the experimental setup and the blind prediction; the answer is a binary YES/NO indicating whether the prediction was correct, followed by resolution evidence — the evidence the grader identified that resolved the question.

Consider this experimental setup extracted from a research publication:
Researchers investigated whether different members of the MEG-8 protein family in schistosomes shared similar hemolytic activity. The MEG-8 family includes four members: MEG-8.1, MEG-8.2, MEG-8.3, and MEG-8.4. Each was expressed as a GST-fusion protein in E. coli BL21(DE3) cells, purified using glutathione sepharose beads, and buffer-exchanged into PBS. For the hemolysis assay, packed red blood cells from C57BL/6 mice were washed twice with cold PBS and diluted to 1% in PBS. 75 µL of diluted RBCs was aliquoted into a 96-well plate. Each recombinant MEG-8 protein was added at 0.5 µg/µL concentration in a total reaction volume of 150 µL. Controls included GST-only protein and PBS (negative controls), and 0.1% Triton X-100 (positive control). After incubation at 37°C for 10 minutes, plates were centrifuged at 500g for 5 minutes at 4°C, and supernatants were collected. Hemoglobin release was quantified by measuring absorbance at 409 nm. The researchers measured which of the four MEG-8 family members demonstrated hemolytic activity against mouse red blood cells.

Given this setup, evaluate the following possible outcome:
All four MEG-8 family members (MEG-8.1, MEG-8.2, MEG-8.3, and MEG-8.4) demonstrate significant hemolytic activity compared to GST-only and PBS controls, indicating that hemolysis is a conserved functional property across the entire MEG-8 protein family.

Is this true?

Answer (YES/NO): NO